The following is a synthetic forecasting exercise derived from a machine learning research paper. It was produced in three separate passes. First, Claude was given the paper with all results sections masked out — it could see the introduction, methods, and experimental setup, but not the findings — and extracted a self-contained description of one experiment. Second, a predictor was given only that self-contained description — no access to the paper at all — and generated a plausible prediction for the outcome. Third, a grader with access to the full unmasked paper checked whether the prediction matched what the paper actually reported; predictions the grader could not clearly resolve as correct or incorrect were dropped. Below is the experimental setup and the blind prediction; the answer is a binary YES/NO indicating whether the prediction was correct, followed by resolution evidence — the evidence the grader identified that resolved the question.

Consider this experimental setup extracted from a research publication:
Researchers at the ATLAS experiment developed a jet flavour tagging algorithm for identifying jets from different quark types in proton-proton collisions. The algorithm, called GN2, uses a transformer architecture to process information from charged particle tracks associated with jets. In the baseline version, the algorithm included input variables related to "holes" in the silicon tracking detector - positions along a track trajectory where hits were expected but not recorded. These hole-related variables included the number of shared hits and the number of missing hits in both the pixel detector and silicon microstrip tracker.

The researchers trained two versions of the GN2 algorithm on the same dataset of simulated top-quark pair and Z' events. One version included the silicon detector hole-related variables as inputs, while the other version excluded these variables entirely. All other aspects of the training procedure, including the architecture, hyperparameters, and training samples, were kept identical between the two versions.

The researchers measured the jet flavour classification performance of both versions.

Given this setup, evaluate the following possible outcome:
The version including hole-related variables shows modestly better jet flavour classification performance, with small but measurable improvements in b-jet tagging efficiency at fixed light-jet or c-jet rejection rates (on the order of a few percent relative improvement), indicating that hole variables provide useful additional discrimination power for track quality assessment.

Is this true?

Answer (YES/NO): NO